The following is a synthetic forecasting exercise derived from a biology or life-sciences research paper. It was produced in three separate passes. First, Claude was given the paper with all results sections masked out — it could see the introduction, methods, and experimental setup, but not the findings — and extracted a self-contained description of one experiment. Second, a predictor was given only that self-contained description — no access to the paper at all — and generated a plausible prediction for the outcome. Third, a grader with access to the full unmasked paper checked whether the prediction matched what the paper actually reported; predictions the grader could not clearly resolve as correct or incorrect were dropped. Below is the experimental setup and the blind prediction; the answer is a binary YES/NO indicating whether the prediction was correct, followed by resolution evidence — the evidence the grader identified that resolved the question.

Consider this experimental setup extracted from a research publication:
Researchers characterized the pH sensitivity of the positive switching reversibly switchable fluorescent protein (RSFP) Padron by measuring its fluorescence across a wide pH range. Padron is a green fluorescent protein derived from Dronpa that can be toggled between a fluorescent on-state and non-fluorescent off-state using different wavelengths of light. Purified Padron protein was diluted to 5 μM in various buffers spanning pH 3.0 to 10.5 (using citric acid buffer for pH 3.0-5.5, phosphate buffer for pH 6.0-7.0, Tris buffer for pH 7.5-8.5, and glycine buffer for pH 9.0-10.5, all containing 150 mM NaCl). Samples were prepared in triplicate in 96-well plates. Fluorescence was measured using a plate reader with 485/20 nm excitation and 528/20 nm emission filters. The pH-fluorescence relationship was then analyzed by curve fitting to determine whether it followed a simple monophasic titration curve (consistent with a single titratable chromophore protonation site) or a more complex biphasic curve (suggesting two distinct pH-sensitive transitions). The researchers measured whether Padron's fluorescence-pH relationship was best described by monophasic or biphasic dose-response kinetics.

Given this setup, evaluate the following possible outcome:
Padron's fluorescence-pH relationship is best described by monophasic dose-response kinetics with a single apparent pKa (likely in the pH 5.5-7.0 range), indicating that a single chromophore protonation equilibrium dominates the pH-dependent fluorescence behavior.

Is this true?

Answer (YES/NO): YES